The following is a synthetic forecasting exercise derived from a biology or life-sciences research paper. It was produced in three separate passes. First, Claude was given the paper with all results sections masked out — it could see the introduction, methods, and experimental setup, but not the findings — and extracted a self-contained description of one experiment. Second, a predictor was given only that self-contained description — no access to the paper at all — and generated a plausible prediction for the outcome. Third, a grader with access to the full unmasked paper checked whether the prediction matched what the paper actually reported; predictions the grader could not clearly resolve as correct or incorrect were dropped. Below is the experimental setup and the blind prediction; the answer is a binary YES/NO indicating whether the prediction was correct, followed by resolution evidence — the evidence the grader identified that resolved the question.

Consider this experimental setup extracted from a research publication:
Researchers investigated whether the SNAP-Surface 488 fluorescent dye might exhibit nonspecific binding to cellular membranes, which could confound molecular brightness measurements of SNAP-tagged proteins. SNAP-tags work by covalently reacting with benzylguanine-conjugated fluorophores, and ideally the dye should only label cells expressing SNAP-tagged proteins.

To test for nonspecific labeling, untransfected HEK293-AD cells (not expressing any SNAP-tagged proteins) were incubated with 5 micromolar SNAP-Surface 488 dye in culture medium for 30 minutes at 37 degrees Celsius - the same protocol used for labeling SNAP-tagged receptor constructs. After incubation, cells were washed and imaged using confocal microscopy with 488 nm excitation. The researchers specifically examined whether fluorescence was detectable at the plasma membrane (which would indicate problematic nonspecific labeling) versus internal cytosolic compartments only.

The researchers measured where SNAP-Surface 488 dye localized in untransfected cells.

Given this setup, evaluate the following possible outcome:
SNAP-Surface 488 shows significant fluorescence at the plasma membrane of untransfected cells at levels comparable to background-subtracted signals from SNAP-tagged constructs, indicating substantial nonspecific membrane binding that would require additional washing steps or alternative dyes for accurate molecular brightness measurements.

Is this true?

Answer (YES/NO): NO